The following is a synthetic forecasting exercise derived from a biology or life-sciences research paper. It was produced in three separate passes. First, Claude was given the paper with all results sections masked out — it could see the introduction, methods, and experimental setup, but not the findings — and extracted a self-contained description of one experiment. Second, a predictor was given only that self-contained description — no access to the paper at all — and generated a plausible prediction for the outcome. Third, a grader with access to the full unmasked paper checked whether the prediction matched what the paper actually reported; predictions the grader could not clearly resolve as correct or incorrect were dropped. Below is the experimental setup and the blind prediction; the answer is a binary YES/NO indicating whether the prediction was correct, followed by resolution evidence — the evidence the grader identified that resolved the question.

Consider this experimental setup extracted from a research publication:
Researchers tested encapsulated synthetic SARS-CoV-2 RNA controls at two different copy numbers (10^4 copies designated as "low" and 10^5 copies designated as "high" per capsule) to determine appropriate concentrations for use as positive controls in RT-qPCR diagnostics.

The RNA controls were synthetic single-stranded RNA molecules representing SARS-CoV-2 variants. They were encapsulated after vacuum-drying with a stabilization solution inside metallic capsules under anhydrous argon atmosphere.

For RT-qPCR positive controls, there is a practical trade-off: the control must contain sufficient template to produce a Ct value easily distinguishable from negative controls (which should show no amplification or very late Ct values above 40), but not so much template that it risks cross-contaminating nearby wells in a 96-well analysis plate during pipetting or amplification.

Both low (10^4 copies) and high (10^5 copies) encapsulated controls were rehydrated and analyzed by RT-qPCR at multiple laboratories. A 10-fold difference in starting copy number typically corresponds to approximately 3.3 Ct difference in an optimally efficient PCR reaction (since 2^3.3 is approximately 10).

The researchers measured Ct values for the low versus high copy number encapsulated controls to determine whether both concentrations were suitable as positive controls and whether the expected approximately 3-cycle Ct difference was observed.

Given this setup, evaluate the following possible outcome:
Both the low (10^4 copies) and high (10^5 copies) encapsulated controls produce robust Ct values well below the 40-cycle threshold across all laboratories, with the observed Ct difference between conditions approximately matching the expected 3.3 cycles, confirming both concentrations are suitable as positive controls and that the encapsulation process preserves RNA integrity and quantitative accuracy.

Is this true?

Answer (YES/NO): YES